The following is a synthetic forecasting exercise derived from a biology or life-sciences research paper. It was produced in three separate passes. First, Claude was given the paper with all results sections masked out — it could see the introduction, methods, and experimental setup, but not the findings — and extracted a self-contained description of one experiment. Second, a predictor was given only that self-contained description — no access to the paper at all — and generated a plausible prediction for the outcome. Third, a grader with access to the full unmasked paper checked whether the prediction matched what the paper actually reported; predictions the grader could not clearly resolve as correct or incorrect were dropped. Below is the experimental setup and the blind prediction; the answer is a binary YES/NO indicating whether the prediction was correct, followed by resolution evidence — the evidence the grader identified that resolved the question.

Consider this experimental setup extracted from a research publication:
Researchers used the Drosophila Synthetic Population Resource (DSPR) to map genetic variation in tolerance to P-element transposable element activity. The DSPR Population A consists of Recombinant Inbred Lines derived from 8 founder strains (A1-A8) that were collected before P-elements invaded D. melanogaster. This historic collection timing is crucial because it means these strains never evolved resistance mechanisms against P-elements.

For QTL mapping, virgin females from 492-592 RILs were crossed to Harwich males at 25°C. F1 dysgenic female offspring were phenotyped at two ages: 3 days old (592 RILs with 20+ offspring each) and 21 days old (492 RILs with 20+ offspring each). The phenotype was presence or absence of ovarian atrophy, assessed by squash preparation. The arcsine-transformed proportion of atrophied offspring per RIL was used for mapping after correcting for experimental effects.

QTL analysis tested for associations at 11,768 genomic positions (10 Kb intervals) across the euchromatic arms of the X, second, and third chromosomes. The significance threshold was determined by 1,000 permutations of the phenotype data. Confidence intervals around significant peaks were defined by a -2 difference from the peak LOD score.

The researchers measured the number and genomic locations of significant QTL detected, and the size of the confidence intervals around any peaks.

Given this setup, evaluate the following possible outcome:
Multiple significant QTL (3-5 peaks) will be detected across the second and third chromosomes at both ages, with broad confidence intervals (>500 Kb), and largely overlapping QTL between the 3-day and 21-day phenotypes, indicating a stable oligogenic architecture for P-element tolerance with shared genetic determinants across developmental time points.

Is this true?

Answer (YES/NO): NO